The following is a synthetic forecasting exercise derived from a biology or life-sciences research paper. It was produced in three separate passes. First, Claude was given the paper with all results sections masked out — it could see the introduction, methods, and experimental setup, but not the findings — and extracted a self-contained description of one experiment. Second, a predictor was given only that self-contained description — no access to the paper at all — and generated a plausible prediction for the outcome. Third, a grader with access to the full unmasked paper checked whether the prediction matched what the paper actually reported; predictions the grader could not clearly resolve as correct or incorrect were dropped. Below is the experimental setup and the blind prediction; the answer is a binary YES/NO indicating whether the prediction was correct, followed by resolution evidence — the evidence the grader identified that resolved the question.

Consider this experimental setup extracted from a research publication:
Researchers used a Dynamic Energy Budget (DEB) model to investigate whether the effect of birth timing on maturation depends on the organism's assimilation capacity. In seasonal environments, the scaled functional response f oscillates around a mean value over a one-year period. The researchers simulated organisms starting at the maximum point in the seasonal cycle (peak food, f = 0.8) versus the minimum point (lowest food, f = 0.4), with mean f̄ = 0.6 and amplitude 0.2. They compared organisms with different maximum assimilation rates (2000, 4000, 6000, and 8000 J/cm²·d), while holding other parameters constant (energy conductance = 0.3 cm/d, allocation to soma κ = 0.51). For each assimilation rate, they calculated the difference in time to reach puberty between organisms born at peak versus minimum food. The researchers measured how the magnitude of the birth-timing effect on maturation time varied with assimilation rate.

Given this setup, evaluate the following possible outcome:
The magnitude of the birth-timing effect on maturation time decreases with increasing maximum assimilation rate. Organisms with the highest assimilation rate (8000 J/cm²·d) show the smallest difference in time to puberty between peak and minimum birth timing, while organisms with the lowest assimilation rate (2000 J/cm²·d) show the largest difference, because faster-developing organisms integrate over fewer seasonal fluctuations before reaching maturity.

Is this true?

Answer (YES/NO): YES